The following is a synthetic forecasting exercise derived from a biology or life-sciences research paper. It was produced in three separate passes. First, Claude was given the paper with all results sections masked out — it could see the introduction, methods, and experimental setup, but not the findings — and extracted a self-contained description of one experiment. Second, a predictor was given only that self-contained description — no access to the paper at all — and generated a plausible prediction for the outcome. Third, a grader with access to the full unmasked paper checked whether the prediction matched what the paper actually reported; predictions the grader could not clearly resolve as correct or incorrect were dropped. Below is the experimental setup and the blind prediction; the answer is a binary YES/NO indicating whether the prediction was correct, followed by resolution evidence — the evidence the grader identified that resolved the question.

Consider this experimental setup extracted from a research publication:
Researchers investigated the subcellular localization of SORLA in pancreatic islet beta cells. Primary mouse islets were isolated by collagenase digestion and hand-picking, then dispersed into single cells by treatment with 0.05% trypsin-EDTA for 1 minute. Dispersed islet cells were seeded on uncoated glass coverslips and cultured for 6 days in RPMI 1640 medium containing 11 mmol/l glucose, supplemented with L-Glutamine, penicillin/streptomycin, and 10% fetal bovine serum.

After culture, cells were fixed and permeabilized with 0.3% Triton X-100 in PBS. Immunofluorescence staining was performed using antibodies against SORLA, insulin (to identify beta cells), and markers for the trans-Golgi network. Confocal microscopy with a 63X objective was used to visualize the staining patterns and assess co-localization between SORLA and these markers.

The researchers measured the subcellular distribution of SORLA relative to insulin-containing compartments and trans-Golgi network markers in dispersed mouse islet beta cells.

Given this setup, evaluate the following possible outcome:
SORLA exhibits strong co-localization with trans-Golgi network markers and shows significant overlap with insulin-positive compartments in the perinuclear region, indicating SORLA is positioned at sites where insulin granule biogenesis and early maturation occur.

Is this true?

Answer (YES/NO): NO